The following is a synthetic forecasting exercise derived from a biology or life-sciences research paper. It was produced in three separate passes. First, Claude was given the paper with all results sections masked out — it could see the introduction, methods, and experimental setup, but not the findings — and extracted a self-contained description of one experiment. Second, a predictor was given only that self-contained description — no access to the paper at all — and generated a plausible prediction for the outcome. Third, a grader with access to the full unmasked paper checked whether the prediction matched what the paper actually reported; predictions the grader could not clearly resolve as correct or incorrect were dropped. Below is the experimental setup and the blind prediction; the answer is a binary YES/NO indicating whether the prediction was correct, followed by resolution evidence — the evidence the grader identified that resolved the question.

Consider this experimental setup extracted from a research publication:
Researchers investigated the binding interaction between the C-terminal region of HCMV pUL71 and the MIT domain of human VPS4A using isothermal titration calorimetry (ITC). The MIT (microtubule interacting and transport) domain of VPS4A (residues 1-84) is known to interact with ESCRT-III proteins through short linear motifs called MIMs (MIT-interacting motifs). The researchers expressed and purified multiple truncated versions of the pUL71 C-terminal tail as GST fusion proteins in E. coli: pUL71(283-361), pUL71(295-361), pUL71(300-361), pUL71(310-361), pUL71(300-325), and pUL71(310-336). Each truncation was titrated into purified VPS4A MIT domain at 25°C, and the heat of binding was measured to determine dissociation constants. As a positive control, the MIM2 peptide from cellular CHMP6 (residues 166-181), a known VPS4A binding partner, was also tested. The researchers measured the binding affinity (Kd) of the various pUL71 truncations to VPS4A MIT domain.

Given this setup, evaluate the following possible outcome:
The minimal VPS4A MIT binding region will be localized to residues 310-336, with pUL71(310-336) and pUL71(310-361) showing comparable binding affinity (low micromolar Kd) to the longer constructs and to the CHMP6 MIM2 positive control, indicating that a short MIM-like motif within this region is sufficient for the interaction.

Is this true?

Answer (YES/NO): NO